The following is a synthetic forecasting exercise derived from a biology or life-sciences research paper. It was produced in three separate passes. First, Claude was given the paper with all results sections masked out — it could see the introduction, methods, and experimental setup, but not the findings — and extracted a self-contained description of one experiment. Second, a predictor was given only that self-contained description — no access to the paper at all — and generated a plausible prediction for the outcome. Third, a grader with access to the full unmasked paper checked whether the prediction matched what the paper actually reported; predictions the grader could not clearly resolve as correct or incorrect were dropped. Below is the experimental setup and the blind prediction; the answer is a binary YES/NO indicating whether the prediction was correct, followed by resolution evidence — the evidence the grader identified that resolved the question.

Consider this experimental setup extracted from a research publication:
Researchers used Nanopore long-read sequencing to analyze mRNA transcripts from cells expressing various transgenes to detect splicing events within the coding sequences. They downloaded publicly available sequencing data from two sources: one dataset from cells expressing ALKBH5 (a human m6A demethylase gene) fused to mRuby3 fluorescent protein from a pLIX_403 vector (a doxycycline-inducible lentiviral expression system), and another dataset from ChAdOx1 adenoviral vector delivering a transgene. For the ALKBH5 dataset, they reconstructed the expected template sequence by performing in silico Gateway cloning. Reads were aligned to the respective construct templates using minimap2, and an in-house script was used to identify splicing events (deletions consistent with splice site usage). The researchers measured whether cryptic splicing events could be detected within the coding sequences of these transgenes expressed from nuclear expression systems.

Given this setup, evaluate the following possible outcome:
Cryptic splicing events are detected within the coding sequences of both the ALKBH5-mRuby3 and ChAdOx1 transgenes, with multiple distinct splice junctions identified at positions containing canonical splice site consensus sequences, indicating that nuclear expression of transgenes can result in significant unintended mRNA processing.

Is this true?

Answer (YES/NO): YES